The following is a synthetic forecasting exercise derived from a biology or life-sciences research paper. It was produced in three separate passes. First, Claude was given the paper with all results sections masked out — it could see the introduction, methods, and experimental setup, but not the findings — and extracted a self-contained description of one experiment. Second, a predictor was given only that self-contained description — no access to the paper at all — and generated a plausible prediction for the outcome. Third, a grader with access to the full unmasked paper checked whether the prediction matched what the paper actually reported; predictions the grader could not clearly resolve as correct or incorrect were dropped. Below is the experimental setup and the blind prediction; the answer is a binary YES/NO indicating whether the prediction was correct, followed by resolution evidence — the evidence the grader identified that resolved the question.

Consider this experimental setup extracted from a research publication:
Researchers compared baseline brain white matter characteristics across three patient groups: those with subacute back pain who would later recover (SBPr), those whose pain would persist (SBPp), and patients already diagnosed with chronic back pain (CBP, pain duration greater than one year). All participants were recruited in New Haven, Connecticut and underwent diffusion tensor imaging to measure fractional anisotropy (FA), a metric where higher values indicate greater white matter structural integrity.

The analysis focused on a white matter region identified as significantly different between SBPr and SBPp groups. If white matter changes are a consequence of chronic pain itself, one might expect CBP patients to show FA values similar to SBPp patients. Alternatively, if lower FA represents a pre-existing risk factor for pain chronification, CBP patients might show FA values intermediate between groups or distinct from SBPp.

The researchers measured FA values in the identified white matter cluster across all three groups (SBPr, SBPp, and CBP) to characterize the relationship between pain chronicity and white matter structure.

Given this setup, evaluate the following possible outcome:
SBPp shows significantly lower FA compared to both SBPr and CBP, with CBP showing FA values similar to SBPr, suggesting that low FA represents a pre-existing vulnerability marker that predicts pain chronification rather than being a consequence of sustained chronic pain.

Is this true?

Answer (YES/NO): NO